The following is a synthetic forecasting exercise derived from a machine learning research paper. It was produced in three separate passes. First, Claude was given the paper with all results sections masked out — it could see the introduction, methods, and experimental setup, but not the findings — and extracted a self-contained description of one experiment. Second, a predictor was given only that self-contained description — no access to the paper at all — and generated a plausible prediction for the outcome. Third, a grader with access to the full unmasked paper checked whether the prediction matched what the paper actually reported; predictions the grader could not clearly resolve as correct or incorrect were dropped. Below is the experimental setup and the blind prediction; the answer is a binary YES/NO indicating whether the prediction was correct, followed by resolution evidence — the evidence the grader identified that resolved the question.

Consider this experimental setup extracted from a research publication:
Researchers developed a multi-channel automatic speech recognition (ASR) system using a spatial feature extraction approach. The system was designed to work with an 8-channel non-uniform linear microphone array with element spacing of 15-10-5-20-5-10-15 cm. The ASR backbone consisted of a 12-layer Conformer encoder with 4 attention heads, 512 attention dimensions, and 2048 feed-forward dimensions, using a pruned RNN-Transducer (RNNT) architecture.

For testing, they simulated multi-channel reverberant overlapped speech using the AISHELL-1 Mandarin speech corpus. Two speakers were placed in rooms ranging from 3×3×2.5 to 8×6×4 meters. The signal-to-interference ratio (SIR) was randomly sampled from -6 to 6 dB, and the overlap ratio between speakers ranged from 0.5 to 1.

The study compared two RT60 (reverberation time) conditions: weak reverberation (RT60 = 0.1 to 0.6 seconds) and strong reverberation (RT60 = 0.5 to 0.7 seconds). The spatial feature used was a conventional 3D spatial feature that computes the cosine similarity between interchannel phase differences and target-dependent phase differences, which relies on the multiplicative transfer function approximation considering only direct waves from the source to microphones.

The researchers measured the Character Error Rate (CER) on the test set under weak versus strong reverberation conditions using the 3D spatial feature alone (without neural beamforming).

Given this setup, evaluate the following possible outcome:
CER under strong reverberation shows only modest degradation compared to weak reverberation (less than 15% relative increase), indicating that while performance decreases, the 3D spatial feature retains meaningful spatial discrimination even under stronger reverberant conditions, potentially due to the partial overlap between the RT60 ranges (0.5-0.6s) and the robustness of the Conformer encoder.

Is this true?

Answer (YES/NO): NO